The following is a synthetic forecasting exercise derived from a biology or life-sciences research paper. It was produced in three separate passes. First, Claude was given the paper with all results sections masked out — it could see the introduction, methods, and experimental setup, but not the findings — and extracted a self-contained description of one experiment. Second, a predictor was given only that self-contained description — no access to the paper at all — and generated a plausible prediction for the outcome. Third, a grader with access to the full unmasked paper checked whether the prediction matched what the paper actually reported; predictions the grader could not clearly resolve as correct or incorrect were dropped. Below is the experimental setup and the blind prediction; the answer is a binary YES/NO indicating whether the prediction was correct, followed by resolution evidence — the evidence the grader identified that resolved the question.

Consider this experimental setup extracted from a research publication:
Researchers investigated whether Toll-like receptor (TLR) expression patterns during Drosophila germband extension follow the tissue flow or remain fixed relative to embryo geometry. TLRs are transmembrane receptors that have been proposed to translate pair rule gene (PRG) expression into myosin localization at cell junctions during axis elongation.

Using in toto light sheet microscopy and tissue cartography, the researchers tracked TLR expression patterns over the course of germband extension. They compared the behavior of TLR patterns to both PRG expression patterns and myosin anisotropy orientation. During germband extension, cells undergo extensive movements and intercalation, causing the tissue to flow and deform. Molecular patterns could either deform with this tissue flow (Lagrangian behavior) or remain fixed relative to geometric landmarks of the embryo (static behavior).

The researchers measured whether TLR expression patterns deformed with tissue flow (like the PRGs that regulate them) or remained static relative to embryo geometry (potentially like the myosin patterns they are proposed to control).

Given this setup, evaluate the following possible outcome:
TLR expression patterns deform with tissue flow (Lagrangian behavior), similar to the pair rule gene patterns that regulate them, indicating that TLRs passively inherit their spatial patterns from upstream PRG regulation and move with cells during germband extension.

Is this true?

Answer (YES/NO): YES